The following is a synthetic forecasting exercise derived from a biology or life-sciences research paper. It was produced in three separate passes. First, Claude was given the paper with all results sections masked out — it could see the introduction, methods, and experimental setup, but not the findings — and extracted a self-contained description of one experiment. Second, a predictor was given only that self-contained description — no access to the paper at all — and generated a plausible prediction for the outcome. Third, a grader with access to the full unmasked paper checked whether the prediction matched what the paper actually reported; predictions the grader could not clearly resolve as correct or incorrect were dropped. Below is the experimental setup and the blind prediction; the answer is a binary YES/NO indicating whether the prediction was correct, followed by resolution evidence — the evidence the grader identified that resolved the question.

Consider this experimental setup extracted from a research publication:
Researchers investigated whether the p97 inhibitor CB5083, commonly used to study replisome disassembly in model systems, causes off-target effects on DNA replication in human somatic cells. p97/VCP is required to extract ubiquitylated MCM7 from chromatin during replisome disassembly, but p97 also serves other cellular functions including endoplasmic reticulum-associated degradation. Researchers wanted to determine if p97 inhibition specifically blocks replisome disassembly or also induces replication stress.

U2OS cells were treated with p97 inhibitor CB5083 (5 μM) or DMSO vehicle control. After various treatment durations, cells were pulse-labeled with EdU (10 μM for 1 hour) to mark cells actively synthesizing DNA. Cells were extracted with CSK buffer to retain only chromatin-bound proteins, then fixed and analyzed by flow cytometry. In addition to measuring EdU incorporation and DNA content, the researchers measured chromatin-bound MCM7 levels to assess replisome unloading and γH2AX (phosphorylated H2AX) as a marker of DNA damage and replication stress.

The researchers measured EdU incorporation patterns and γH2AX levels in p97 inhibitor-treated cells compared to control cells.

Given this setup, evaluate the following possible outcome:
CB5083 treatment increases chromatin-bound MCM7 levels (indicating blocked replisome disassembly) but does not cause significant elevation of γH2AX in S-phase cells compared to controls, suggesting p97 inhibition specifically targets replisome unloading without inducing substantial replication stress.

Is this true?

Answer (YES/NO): NO